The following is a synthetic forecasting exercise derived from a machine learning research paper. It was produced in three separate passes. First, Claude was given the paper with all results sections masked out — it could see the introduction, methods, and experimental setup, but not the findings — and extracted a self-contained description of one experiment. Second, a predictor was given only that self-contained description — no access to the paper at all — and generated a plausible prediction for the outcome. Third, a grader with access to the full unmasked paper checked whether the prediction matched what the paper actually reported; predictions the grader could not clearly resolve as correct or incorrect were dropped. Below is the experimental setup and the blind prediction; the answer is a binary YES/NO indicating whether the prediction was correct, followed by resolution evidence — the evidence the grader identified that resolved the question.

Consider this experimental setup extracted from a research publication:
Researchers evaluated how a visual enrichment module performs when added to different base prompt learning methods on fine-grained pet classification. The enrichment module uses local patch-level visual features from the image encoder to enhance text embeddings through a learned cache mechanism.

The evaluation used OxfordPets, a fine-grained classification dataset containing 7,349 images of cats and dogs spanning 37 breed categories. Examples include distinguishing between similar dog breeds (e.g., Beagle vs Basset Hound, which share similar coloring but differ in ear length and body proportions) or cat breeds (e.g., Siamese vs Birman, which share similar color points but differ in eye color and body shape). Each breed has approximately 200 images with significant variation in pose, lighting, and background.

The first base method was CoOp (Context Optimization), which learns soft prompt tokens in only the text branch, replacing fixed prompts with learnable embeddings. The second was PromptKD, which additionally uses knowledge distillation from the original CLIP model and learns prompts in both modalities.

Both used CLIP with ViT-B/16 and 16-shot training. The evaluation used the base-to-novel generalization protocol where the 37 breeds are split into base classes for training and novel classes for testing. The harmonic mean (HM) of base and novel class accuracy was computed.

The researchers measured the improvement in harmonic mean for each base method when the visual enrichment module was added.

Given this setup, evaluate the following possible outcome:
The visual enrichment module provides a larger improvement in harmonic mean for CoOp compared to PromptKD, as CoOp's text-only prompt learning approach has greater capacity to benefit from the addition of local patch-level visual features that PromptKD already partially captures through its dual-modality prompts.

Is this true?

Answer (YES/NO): YES